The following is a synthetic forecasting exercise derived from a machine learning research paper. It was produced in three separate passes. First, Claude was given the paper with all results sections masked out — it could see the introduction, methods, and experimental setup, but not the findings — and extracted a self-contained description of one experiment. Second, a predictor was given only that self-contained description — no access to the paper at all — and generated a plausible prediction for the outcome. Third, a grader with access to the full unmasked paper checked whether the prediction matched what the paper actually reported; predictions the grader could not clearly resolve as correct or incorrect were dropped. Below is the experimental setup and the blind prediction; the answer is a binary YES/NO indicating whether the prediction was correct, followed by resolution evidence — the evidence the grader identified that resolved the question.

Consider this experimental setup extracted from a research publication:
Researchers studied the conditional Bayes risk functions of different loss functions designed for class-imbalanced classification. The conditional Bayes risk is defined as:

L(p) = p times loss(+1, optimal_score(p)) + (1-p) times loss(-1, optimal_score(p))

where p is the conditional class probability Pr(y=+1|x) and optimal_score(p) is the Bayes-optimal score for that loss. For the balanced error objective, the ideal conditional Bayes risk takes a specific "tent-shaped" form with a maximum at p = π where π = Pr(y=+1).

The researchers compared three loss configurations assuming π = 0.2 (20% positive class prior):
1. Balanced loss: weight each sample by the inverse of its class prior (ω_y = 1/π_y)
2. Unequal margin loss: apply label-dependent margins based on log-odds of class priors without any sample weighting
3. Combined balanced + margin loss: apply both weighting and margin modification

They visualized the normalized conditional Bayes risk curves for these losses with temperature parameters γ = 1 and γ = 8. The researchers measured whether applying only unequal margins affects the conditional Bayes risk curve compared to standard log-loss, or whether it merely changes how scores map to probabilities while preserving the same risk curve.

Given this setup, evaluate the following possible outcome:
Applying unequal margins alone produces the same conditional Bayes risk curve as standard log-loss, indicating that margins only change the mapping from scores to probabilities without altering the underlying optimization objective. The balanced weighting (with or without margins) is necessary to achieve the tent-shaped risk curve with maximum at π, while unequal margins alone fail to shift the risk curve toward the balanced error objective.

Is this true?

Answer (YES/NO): YES